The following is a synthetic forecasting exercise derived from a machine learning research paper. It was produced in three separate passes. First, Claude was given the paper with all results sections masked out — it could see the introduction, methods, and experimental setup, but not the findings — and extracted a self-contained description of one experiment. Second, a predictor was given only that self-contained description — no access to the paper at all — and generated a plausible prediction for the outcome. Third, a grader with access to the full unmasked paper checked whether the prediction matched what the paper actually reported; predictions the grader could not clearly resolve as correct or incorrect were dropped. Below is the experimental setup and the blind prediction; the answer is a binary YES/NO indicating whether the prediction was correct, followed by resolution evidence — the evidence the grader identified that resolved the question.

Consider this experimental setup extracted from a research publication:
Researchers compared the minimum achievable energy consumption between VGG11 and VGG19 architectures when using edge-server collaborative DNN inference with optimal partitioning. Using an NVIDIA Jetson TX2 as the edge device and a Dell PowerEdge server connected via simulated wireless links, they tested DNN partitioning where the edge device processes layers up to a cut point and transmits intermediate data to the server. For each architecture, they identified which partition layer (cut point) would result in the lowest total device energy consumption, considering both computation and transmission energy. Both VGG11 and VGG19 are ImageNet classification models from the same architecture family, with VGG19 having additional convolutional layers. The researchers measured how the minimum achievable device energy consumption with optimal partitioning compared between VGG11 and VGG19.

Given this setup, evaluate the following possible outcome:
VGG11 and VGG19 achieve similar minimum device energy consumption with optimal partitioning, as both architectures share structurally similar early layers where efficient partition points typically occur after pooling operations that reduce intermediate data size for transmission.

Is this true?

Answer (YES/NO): NO